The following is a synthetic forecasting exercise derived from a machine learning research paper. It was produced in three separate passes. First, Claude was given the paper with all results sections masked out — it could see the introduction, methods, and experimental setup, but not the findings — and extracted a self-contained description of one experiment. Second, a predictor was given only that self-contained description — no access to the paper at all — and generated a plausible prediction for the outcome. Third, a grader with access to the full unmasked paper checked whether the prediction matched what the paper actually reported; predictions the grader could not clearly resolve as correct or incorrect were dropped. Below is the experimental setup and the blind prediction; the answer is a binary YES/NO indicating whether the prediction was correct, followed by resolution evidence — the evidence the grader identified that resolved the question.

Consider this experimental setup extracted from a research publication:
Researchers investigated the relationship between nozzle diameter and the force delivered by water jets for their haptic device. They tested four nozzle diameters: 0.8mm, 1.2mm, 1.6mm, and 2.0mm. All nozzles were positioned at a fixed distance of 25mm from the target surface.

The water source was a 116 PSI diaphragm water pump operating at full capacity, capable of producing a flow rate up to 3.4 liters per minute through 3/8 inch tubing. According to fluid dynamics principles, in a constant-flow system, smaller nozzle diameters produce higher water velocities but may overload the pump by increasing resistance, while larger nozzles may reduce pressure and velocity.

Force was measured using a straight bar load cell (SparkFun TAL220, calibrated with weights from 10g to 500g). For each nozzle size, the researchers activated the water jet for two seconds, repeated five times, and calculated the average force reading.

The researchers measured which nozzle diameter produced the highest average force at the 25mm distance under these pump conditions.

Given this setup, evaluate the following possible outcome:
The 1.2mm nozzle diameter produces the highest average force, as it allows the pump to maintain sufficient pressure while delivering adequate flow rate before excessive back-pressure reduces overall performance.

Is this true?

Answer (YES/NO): YES